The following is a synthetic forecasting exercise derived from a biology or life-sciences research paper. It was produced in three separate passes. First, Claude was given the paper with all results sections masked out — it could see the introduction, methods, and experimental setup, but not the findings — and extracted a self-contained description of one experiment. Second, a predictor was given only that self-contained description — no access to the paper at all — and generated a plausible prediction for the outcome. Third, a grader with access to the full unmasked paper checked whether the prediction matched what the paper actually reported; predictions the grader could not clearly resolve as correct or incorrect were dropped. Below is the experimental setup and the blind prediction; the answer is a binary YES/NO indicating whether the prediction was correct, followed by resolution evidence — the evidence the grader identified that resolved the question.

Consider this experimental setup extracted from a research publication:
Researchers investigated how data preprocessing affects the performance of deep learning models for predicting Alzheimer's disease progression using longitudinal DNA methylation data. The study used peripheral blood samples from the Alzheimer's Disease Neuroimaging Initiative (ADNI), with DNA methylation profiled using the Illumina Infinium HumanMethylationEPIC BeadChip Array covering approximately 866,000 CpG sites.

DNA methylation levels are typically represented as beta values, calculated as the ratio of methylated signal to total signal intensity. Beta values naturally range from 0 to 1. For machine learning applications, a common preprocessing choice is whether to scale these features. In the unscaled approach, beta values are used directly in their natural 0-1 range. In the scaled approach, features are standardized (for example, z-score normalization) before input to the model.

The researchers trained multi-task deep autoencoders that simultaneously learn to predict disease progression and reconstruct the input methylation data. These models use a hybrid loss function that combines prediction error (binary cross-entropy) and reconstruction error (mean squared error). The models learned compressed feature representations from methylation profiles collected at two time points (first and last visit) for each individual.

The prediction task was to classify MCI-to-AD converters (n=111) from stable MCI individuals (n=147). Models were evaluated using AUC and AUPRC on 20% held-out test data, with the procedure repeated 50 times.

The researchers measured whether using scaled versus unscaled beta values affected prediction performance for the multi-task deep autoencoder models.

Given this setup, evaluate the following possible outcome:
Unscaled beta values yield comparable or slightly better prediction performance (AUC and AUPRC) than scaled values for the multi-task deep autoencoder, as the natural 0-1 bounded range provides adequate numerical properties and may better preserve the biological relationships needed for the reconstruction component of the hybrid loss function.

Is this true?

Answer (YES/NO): NO